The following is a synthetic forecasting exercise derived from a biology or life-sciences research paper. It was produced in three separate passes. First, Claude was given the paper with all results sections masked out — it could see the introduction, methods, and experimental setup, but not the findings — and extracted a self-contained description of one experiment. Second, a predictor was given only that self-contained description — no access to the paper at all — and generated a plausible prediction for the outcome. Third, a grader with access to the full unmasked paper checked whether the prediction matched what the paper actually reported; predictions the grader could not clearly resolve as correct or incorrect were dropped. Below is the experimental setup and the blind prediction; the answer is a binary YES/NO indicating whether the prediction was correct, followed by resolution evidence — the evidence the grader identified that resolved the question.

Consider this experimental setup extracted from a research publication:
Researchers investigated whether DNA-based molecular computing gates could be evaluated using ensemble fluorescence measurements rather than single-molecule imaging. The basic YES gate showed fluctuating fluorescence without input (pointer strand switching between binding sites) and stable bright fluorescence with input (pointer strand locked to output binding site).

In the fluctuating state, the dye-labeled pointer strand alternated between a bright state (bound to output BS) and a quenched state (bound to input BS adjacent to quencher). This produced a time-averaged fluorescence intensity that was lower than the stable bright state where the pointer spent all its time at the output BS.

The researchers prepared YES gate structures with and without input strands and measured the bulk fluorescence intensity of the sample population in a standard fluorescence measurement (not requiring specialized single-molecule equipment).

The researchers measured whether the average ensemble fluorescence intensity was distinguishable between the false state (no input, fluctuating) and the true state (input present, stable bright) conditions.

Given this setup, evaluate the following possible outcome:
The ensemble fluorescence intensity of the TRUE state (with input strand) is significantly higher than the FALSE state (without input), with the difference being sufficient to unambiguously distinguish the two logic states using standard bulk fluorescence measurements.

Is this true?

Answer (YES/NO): YES